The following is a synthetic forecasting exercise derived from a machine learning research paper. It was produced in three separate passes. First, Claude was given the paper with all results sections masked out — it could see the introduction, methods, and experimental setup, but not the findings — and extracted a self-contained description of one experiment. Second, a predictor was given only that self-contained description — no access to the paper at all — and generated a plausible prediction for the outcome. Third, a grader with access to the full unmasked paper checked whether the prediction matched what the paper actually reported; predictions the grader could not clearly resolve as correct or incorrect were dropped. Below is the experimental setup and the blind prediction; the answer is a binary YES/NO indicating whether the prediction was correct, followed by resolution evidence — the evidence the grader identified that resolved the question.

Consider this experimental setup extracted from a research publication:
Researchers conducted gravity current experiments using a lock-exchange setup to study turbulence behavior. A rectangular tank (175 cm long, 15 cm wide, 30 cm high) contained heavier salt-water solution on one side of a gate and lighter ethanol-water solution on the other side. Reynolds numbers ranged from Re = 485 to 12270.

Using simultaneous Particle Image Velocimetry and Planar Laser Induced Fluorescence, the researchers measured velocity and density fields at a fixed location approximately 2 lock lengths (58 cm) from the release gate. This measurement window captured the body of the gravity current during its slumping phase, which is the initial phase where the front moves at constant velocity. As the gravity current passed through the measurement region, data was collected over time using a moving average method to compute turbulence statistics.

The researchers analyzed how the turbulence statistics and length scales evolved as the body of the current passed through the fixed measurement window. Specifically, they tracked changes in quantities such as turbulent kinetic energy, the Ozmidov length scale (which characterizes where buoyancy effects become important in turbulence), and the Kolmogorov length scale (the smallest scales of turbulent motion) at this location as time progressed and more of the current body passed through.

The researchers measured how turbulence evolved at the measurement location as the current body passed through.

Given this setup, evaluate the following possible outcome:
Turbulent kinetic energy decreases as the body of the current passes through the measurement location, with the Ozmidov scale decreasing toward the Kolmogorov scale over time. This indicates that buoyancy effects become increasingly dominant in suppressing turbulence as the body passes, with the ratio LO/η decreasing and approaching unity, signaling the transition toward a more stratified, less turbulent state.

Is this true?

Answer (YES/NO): NO